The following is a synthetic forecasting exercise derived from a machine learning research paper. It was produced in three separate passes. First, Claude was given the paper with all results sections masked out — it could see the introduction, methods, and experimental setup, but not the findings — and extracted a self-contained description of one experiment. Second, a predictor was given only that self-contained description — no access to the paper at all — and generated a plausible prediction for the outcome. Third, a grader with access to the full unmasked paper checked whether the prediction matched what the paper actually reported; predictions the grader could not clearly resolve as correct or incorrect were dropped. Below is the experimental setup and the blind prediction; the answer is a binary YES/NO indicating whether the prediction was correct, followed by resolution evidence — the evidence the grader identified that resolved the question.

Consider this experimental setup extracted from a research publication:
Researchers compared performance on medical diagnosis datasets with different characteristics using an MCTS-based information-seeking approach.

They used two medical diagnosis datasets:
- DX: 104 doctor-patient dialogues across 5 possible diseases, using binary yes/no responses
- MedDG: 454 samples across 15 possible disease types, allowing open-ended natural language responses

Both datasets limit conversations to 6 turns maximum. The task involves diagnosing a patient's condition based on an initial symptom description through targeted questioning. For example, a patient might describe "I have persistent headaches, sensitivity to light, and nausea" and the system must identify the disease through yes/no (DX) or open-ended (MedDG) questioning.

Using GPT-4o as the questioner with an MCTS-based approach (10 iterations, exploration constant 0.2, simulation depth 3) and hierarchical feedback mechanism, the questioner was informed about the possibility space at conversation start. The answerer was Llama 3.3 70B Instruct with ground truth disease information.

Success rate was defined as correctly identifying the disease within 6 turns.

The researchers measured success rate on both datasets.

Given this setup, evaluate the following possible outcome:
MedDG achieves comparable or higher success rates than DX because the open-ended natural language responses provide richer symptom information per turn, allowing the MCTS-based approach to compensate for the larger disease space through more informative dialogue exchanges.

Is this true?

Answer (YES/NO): NO